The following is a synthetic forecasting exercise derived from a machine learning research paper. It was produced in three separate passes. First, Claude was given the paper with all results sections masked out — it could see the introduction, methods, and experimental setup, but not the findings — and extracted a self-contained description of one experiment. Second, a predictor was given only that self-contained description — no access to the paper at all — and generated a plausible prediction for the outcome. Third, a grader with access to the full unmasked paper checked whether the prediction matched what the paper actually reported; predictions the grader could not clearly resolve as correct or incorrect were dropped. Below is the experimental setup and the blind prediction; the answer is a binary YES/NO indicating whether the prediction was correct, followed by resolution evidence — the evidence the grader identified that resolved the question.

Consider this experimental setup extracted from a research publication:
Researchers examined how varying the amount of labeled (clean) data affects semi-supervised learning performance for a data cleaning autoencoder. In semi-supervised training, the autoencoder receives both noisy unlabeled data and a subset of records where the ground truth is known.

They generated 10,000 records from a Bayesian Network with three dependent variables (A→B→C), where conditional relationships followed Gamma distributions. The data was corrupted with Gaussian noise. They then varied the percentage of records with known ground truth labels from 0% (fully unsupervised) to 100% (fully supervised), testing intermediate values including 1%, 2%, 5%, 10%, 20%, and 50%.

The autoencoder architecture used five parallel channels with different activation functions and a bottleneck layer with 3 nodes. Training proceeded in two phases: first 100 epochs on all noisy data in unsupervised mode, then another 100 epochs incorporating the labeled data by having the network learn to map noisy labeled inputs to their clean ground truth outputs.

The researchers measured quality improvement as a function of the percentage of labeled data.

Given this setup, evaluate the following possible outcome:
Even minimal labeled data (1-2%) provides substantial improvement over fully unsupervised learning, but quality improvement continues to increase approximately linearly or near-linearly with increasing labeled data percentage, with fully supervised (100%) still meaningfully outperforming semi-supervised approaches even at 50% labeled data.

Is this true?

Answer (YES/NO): NO